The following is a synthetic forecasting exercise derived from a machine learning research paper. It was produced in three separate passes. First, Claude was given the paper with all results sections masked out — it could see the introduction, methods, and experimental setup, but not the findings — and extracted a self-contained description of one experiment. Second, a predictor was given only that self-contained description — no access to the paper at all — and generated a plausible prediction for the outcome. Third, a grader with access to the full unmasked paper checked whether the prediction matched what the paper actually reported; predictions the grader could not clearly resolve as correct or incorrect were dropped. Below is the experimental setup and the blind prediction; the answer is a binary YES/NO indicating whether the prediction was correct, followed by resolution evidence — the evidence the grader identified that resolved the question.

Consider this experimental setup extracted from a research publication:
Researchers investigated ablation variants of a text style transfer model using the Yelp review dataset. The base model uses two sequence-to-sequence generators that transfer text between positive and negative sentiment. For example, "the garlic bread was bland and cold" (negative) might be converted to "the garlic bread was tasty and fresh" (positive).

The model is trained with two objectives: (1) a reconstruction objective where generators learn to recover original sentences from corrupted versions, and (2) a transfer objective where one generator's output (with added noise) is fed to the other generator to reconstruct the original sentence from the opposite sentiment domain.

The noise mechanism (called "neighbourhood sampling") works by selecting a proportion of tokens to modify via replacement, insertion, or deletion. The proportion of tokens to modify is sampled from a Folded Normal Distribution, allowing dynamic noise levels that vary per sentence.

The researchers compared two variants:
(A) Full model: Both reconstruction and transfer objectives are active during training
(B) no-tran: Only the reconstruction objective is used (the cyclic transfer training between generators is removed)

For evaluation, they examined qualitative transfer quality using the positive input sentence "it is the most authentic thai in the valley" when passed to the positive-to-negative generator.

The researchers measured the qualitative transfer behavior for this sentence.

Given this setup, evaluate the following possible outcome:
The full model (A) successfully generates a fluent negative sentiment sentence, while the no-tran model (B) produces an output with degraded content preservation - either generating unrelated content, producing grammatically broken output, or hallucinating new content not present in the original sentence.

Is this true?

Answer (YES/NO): NO